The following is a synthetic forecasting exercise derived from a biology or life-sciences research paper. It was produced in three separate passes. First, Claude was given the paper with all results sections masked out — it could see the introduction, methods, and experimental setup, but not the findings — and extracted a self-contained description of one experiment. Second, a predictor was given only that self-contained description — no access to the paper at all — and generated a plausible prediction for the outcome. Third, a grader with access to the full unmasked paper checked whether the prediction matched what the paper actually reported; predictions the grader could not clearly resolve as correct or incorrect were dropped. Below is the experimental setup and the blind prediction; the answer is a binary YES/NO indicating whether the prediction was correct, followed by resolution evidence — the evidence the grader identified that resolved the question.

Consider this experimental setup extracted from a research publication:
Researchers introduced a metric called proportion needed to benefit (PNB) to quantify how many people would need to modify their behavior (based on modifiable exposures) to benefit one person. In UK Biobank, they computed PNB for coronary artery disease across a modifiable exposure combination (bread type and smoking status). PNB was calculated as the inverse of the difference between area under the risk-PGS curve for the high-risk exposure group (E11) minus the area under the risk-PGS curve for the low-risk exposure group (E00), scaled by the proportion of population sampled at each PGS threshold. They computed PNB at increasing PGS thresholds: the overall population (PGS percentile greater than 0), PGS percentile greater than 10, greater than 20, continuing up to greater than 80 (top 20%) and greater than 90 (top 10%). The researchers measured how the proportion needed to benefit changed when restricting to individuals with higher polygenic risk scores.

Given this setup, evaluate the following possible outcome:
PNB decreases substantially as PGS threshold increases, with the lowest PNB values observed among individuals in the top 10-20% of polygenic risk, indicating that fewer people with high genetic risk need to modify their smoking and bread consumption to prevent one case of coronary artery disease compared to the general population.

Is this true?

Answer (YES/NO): YES